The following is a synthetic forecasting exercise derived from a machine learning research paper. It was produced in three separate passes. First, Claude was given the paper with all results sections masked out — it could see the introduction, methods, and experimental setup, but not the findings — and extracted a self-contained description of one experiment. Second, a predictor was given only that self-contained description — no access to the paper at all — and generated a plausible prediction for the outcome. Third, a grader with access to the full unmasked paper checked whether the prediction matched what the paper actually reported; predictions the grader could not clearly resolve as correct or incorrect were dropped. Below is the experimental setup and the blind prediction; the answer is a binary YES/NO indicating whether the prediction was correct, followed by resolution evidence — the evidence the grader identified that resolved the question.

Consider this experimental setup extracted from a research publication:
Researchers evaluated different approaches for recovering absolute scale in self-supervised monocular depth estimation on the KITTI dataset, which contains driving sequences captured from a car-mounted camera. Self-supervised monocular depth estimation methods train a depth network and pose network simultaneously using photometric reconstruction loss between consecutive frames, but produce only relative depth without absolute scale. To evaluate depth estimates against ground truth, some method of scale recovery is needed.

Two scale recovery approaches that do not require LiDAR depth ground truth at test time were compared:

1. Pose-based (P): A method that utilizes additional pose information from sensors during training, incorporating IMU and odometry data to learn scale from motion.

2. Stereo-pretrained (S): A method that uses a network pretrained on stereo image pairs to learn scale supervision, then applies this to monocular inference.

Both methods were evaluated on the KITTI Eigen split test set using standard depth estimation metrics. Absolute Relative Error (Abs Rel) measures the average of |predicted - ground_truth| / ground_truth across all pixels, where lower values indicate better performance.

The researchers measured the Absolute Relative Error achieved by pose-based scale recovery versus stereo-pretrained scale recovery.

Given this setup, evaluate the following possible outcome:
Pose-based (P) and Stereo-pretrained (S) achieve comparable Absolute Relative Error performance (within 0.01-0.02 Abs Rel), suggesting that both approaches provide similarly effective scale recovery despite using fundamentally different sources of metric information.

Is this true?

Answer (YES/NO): NO